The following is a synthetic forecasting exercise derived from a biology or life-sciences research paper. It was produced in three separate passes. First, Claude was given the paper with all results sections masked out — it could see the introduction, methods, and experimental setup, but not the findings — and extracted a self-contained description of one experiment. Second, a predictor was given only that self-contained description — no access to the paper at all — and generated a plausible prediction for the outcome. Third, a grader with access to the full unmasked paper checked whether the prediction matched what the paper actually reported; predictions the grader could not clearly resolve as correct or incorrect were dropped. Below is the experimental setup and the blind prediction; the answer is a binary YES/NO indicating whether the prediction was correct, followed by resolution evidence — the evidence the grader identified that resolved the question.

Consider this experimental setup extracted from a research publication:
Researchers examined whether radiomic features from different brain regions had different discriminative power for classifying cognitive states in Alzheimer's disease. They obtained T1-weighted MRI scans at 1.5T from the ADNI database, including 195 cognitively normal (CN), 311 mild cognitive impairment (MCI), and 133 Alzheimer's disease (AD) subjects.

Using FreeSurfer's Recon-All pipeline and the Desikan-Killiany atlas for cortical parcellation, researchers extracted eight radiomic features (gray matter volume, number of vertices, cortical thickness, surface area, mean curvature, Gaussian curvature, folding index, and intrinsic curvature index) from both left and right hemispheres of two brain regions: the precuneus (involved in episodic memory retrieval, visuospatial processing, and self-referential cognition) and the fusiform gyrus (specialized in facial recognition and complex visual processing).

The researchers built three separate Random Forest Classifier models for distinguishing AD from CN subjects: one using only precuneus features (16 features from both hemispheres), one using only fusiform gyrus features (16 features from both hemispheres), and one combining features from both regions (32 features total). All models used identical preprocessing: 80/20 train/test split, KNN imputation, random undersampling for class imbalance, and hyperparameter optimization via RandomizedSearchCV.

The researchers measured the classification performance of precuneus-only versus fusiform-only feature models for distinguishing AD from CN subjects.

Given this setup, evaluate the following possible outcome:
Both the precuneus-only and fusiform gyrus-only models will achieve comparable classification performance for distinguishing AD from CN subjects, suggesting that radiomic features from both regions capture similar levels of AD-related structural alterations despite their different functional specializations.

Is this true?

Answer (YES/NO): NO